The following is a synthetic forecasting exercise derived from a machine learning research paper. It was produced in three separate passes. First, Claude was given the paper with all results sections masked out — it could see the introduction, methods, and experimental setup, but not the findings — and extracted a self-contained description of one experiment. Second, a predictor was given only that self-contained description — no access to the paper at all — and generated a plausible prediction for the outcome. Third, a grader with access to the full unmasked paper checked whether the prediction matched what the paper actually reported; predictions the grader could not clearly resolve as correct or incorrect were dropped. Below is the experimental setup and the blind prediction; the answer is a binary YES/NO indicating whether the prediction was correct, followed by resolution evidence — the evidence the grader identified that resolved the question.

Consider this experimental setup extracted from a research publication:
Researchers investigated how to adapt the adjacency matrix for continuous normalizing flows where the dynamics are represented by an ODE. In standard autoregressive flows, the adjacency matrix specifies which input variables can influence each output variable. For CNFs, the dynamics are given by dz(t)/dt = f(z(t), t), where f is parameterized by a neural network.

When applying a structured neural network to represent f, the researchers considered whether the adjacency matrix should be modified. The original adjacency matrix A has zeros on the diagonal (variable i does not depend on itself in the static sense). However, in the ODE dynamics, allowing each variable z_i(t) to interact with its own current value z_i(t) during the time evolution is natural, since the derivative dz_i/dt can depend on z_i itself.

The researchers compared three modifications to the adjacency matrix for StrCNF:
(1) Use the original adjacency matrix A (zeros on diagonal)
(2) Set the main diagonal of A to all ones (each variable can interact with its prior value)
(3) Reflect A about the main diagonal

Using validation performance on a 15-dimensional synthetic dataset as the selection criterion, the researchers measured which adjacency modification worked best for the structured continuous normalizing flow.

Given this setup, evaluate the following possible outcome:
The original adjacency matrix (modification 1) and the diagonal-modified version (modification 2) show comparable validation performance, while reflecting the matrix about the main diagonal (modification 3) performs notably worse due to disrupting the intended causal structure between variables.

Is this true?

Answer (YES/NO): NO